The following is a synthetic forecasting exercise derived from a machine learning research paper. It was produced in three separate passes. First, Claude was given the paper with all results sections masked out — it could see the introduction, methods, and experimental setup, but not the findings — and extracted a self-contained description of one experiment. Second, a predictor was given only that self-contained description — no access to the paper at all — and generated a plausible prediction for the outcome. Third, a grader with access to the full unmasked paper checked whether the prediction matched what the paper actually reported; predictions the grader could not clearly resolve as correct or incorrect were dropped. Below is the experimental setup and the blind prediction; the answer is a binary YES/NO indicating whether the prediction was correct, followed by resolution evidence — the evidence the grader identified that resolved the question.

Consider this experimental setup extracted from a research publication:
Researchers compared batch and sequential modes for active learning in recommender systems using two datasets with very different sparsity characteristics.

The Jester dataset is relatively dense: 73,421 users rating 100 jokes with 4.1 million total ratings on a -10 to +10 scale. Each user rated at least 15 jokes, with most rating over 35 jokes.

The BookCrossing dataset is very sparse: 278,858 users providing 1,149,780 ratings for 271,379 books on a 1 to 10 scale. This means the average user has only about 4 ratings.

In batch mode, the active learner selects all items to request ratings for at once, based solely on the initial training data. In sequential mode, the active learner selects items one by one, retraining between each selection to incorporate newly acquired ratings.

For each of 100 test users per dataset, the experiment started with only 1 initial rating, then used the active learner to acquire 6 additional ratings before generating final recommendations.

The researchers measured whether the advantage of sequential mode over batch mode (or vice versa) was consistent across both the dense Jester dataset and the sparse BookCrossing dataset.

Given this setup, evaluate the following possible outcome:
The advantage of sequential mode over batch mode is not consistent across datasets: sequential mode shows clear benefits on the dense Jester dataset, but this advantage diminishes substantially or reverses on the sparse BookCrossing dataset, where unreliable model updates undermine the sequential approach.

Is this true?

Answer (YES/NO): YES